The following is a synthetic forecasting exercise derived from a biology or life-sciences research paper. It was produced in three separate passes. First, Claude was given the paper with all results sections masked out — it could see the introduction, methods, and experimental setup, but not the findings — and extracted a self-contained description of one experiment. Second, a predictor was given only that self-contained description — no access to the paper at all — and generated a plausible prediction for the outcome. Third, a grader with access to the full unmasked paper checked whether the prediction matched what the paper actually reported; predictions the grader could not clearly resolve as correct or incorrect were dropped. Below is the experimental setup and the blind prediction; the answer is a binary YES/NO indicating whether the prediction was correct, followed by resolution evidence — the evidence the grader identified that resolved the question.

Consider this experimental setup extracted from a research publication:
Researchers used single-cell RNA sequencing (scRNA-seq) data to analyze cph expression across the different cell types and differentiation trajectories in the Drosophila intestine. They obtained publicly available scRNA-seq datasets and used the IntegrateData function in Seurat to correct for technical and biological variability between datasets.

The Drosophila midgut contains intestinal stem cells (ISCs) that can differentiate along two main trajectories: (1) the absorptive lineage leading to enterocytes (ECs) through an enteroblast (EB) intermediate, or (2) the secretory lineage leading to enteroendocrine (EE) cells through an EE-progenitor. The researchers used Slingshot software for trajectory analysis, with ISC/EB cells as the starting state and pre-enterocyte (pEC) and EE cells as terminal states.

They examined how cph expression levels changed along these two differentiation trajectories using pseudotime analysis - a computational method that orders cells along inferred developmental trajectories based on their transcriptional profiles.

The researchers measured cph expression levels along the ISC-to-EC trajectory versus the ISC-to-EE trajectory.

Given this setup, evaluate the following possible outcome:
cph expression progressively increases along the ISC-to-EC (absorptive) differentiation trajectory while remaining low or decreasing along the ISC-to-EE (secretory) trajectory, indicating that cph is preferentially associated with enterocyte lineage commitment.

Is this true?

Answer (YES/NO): NO